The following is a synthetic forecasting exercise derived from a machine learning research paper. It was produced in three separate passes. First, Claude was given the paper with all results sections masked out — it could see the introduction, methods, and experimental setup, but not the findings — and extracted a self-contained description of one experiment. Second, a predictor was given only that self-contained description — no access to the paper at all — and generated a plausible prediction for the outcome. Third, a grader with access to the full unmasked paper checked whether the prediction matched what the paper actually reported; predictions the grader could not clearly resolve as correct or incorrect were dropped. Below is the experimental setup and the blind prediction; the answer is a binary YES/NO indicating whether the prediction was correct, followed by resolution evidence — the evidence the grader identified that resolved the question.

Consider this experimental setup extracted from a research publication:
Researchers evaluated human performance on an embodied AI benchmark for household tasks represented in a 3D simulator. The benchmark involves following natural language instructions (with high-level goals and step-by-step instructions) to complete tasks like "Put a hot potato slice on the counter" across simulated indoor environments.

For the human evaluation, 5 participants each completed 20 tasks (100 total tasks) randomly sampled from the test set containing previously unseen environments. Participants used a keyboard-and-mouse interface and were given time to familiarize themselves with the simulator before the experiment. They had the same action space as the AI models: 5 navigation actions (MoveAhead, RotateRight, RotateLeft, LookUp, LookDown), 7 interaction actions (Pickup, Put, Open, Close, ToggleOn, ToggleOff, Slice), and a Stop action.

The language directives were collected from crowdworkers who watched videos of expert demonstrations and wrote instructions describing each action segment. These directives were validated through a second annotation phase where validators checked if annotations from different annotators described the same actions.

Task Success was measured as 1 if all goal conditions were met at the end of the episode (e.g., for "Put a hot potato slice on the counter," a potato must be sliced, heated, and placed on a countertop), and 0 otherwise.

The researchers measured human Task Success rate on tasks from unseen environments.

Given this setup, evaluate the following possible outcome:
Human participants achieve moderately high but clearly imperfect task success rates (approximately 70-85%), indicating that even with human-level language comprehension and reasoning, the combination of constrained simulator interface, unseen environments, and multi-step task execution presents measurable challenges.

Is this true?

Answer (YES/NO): NO